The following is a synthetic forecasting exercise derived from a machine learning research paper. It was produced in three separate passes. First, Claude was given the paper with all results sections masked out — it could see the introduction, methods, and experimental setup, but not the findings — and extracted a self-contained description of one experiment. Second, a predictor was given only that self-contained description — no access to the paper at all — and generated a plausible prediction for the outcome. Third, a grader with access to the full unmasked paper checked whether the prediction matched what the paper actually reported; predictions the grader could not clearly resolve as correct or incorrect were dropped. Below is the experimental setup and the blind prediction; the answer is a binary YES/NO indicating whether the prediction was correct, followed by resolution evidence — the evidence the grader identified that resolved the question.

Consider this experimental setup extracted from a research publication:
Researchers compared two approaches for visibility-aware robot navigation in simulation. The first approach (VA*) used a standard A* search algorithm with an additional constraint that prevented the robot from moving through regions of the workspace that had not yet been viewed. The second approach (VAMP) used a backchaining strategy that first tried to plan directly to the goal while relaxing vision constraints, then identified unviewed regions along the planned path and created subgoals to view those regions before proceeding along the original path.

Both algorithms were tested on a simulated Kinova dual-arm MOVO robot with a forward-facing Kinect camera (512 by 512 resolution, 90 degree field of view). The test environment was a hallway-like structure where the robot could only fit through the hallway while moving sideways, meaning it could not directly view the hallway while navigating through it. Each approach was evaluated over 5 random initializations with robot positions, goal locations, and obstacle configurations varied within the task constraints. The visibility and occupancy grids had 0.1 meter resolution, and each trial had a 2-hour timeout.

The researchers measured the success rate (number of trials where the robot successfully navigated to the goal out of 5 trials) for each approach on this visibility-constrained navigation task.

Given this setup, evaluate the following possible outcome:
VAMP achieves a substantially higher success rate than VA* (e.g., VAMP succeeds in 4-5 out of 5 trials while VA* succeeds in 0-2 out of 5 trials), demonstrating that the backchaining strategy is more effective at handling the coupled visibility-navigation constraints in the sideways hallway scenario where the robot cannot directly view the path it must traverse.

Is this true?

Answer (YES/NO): YES